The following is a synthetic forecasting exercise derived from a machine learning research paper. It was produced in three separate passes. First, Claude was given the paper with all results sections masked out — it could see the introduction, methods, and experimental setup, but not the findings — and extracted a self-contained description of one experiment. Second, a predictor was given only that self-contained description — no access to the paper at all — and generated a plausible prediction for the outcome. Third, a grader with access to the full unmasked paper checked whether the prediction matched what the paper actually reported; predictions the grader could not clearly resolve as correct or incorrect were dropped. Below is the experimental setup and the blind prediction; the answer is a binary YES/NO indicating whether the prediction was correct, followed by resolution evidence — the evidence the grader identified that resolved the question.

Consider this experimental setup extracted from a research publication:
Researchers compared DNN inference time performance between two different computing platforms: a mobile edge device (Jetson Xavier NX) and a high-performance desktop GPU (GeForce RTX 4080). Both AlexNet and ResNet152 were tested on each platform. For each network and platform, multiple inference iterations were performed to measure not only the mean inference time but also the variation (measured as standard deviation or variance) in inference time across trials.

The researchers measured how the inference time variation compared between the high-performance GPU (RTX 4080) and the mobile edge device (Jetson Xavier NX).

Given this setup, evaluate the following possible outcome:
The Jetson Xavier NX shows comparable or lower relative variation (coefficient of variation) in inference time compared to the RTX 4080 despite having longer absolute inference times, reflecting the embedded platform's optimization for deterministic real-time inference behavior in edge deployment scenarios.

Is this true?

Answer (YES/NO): NO